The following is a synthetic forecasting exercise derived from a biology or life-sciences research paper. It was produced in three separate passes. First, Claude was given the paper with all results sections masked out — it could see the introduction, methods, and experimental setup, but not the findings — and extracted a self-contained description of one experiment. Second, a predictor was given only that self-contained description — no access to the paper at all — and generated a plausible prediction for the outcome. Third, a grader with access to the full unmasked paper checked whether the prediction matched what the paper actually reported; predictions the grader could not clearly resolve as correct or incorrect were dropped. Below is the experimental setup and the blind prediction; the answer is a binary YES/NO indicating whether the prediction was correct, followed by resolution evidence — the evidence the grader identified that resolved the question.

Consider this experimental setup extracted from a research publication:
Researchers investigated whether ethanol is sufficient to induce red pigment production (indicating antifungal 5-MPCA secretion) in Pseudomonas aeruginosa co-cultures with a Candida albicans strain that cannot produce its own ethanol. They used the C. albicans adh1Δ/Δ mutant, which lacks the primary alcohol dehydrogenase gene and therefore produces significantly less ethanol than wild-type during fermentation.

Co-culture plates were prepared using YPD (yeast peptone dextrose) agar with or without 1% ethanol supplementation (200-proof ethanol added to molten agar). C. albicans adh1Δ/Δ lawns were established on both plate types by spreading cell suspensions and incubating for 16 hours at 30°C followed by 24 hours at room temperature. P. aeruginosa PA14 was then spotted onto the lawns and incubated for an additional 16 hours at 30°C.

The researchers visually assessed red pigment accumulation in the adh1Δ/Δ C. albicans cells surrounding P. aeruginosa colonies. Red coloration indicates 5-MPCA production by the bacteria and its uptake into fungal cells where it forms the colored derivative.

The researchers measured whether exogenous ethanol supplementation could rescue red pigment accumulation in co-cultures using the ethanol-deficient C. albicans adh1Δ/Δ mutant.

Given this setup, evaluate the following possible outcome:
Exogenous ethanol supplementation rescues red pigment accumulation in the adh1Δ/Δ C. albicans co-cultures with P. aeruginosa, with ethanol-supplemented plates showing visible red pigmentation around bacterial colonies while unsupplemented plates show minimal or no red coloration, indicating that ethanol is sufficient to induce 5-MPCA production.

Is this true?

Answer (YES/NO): NO